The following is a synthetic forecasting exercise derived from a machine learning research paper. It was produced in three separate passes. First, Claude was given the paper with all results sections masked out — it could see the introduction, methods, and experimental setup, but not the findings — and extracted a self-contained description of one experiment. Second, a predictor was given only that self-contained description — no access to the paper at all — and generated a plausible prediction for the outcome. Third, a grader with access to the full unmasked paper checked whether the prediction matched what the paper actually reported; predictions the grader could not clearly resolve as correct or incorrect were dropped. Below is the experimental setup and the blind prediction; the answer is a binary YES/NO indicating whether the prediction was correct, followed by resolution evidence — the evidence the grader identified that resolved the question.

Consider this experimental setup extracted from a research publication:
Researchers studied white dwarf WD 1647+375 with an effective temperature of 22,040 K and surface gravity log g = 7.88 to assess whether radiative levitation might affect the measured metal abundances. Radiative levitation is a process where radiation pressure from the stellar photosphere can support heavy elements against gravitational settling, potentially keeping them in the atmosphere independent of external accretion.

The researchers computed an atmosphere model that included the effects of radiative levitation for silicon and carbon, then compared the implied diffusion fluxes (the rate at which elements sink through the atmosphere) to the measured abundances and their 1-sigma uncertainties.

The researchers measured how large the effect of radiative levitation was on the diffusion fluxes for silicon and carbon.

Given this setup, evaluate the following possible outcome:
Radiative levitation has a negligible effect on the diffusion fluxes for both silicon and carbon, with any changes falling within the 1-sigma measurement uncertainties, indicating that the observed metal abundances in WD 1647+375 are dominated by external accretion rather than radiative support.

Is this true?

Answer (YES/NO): YES